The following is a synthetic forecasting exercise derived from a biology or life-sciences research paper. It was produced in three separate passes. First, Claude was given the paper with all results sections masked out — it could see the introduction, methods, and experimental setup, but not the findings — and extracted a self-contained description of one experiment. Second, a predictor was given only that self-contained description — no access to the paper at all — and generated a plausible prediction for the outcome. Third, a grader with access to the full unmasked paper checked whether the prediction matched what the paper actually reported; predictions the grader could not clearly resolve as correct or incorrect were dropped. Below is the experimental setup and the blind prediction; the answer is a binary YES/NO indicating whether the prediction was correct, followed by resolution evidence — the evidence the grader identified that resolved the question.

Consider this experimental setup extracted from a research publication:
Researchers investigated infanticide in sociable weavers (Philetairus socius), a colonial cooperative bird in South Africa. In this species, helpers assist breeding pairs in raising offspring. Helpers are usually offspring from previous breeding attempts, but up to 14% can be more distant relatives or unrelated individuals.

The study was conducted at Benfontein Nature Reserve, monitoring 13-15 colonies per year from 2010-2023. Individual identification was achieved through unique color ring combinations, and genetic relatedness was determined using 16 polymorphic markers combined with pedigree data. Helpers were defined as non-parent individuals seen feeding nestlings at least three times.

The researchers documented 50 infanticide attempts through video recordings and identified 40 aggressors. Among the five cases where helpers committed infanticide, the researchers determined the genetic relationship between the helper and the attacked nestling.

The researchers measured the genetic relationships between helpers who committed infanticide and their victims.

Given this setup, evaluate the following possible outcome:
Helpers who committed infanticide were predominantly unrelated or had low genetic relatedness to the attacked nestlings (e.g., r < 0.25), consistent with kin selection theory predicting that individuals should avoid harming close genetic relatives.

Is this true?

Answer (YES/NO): NO